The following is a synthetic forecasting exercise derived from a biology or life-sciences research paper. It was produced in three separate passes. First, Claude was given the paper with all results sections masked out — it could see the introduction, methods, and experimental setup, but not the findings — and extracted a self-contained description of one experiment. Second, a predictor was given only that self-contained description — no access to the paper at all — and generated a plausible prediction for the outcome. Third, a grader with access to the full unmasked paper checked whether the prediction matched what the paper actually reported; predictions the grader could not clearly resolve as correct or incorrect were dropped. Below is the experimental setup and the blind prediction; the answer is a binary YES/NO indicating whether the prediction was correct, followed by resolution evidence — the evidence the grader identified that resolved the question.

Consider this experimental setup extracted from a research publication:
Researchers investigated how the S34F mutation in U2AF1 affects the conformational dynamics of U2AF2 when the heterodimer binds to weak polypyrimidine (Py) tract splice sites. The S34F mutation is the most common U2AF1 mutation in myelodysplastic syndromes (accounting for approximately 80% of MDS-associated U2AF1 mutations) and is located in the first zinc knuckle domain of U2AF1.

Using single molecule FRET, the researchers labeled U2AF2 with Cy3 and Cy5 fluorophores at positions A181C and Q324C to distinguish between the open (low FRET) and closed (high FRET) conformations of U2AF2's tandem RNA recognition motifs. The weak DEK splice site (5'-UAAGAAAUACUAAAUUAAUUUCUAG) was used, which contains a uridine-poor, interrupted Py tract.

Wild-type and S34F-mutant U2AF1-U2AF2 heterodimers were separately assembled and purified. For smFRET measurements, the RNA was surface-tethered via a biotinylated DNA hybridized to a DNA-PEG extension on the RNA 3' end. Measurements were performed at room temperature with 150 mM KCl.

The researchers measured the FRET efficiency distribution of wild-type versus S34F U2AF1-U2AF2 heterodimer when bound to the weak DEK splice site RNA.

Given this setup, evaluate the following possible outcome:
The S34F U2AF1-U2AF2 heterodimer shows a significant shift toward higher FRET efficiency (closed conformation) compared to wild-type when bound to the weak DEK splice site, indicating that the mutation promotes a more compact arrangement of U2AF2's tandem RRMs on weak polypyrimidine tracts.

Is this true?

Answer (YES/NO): NO